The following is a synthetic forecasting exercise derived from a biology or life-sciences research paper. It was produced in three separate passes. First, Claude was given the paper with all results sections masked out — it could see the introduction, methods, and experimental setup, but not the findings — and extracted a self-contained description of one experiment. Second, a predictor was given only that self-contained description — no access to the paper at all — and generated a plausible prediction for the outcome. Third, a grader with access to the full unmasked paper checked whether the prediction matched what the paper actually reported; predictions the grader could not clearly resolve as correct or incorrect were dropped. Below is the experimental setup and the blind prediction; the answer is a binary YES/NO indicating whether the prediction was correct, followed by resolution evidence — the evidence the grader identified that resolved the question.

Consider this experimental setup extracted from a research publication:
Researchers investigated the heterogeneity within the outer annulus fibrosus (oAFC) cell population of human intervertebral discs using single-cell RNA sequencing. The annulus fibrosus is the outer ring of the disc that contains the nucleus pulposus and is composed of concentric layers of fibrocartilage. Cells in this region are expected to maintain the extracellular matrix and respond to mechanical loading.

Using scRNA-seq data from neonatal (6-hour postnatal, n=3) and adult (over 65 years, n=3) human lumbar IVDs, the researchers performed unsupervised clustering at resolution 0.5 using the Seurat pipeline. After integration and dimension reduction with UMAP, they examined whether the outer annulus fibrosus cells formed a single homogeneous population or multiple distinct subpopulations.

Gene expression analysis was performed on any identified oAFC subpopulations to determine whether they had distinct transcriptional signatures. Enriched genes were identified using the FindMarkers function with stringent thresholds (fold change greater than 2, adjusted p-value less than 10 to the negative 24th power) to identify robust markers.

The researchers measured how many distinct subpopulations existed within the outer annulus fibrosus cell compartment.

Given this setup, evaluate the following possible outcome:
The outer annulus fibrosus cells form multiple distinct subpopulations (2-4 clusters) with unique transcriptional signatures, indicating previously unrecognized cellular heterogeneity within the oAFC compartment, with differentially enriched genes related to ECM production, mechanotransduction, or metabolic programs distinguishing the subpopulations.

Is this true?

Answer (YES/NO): YES